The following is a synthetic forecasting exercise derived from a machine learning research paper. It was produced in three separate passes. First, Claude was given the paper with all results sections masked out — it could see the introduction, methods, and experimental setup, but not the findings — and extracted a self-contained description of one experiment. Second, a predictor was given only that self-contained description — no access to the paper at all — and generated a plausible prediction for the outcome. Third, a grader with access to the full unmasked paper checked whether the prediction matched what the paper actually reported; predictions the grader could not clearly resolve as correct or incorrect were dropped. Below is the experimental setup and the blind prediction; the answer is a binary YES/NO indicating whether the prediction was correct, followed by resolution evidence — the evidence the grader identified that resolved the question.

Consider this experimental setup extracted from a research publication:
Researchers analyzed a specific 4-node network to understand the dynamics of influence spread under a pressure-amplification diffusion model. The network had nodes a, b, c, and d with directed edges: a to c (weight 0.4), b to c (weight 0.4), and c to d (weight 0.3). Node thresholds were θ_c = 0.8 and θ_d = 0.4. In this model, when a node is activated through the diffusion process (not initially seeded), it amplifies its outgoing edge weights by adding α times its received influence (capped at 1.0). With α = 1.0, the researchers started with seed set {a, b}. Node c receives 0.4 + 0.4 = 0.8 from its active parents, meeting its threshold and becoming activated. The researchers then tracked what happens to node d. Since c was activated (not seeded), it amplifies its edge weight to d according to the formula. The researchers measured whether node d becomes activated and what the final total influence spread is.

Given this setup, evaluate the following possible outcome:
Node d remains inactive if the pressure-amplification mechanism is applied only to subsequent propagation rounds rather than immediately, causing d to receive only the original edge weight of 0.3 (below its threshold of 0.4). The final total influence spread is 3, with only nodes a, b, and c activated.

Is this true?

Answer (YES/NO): NO